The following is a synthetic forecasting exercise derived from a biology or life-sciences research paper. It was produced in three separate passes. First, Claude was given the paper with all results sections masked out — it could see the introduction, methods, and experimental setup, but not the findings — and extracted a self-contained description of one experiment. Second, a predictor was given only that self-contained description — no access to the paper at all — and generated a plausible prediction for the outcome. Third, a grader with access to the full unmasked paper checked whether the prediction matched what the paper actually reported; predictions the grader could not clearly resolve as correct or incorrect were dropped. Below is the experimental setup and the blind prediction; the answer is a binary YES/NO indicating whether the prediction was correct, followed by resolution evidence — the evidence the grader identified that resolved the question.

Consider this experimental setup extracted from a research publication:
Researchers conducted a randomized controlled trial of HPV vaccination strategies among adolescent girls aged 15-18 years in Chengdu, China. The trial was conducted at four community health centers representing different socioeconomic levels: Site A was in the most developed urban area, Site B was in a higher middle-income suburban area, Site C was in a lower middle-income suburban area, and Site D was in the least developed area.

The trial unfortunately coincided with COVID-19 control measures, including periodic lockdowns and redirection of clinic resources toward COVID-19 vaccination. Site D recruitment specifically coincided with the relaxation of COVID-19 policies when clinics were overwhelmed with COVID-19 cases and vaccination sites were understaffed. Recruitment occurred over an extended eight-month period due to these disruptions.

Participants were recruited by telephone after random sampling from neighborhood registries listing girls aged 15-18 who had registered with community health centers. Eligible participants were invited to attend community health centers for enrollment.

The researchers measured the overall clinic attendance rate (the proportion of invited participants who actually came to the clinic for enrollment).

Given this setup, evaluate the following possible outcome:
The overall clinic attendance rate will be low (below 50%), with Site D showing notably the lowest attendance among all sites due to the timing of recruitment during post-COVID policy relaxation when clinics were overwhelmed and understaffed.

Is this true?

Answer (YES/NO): NO